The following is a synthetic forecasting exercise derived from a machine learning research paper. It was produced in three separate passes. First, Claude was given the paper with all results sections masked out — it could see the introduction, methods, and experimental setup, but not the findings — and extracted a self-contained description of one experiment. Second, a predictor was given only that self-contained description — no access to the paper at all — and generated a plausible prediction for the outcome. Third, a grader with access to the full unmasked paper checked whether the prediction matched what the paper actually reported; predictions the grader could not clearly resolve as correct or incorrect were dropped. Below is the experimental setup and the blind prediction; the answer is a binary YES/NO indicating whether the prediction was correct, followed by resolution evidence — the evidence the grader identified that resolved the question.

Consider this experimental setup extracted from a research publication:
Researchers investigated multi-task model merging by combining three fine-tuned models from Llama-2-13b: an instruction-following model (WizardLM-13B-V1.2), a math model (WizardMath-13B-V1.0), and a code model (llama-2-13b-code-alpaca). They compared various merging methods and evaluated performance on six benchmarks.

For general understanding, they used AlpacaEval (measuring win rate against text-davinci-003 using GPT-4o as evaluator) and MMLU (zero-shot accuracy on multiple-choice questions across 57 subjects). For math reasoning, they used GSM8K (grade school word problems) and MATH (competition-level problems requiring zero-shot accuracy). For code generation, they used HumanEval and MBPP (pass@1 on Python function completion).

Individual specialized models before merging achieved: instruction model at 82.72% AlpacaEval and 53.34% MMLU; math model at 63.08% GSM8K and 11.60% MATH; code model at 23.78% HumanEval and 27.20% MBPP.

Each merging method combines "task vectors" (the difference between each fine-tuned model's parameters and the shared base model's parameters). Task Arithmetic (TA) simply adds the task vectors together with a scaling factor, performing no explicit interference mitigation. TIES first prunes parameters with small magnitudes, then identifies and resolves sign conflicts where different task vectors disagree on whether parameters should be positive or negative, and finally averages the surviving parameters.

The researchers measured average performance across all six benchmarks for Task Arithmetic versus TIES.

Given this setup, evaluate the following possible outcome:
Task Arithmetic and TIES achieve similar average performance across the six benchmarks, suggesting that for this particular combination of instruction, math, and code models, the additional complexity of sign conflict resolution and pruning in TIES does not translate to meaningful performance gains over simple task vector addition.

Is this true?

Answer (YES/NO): NO